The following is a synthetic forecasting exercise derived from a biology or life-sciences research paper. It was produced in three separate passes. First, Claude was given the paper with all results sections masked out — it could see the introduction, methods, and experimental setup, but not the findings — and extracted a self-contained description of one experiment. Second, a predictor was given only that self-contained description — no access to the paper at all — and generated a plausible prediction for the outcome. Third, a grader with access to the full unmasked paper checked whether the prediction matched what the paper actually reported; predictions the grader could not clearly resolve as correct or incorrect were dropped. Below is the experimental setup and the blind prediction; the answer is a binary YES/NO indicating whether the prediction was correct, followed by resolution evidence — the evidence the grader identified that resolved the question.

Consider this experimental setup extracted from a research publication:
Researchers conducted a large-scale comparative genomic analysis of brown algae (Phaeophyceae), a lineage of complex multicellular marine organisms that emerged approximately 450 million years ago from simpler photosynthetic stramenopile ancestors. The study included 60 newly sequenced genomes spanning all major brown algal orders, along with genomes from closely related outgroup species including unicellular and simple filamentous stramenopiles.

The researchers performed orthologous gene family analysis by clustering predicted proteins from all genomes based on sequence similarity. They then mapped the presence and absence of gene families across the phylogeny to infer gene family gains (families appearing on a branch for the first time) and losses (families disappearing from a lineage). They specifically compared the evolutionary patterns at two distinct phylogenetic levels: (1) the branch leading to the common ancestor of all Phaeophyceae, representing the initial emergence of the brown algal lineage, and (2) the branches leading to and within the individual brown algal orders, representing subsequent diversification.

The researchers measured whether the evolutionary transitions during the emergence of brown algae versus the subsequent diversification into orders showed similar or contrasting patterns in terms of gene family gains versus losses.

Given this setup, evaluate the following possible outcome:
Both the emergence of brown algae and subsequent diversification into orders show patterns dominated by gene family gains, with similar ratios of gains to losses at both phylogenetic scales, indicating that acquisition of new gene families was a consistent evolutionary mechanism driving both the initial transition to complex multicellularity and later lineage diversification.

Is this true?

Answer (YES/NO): NO